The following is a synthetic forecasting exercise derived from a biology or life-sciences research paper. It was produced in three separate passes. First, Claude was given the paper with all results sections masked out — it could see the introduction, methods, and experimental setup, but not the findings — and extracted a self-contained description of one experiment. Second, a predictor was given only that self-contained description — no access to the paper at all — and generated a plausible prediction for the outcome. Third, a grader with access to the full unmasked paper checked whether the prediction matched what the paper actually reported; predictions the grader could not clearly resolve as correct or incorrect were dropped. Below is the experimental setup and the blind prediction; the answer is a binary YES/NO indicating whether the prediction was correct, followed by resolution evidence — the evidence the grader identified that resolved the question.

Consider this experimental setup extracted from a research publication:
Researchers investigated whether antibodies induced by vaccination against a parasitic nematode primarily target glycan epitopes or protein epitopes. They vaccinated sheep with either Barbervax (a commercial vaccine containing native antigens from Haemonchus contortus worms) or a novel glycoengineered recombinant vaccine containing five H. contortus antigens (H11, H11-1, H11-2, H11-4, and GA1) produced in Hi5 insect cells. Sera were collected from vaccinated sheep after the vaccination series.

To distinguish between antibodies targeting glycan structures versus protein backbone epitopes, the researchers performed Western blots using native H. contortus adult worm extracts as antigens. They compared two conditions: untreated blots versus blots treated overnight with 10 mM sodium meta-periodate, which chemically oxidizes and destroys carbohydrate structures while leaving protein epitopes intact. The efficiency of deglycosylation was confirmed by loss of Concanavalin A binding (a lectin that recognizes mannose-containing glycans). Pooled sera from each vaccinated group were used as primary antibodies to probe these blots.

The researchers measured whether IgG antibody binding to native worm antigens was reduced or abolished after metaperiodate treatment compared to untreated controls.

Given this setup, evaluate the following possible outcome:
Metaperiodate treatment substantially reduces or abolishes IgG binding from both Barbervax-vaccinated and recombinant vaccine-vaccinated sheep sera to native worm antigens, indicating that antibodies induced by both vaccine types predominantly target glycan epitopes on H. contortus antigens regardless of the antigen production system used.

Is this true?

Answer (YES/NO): NO